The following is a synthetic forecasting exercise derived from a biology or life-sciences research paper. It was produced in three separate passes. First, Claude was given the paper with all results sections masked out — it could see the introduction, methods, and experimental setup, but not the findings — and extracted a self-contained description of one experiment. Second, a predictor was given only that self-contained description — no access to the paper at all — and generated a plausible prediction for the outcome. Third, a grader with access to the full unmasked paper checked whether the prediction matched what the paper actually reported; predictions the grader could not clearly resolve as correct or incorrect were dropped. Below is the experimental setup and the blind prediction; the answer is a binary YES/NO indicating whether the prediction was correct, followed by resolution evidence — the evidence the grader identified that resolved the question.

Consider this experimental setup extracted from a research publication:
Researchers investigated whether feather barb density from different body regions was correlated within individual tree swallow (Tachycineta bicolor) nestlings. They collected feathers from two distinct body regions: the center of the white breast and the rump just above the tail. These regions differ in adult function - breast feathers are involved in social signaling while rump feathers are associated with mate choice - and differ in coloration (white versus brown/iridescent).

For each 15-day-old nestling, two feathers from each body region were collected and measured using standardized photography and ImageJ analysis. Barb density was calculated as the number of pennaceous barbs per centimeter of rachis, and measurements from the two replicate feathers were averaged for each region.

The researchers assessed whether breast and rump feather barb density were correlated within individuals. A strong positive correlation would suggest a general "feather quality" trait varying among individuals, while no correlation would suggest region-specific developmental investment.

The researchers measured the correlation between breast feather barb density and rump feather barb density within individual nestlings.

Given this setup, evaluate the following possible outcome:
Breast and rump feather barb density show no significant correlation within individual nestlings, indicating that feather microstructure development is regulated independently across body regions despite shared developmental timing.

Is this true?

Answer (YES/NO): NO